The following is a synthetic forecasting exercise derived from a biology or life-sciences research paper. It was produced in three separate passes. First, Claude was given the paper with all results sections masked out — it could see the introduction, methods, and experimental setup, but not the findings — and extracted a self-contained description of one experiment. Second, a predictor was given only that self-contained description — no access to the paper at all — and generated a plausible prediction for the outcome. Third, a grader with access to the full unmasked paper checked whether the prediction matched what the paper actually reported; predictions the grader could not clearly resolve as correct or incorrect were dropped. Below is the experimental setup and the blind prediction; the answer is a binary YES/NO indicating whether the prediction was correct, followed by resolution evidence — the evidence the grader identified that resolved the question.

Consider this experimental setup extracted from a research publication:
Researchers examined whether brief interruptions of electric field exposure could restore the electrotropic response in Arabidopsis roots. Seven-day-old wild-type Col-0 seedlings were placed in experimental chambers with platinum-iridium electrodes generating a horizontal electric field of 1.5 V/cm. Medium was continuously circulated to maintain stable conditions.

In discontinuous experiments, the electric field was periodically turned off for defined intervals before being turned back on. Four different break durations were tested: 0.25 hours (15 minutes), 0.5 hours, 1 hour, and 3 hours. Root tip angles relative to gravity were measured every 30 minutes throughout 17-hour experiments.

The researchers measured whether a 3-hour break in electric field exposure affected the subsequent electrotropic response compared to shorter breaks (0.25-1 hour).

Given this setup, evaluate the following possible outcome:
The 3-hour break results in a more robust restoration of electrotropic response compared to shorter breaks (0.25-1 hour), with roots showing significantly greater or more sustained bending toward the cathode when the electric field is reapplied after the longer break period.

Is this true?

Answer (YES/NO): NO